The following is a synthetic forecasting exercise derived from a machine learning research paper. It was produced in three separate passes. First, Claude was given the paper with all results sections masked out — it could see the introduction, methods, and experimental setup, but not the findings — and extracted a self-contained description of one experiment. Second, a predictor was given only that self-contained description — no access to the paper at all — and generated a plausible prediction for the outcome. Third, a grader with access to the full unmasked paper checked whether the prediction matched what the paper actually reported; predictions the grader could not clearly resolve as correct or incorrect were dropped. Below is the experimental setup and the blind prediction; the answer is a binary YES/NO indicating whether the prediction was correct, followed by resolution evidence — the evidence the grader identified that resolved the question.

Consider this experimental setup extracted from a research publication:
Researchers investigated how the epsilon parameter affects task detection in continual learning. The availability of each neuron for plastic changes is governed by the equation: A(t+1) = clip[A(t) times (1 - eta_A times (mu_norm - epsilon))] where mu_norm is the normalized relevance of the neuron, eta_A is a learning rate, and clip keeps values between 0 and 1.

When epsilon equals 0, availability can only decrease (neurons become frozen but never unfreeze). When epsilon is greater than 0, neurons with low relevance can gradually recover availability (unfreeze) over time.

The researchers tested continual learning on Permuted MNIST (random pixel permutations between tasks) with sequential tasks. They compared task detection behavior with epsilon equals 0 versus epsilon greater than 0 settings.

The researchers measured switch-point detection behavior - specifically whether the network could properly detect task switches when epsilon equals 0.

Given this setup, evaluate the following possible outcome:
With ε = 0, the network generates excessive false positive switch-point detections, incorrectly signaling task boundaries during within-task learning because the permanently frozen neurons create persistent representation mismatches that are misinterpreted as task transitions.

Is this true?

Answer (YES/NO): NO